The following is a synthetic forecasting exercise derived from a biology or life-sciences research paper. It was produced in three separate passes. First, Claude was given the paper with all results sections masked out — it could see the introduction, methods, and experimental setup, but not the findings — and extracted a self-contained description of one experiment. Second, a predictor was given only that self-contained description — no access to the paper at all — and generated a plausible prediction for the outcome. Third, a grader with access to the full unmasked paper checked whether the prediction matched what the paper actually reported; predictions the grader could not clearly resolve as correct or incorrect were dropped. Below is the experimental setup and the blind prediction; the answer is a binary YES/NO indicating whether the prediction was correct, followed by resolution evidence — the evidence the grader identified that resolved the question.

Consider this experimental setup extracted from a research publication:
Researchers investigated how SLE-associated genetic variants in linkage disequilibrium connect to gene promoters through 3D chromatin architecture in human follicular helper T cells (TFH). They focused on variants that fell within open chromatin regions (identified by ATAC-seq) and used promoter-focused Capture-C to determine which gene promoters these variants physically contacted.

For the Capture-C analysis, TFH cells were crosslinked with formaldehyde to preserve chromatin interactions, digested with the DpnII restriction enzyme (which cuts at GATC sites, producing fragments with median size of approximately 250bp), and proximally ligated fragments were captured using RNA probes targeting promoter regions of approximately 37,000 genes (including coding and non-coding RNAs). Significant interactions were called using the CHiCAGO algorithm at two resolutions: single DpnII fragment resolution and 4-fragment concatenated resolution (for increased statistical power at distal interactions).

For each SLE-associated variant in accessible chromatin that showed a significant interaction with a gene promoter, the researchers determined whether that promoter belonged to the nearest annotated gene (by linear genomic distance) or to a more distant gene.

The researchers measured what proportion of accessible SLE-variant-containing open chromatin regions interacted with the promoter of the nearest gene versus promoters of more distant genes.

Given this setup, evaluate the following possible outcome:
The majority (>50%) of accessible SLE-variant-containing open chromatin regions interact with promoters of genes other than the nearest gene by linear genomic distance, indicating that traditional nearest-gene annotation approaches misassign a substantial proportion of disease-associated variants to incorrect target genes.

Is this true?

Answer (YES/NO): YES